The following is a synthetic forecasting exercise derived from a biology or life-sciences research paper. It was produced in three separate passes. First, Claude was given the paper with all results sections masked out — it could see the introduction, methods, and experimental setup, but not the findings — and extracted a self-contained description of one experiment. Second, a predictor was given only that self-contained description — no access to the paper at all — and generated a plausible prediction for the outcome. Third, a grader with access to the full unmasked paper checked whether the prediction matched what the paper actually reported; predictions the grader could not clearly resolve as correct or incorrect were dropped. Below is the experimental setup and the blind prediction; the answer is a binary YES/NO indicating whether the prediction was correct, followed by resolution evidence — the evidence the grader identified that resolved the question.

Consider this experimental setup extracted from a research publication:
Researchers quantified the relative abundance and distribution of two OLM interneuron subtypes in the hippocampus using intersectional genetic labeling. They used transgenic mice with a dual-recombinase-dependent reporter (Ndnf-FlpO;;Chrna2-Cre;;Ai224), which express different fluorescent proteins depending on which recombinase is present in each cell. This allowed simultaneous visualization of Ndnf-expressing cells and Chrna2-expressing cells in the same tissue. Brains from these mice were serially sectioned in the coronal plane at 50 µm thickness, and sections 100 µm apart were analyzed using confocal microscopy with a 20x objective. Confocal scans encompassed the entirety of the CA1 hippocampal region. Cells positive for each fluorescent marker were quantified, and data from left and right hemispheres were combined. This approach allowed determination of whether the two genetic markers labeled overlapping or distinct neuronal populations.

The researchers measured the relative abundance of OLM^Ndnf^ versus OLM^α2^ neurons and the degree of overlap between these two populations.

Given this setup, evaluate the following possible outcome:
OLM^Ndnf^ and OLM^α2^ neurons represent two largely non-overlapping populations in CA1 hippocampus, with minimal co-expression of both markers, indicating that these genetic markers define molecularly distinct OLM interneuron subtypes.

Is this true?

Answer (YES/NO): YES